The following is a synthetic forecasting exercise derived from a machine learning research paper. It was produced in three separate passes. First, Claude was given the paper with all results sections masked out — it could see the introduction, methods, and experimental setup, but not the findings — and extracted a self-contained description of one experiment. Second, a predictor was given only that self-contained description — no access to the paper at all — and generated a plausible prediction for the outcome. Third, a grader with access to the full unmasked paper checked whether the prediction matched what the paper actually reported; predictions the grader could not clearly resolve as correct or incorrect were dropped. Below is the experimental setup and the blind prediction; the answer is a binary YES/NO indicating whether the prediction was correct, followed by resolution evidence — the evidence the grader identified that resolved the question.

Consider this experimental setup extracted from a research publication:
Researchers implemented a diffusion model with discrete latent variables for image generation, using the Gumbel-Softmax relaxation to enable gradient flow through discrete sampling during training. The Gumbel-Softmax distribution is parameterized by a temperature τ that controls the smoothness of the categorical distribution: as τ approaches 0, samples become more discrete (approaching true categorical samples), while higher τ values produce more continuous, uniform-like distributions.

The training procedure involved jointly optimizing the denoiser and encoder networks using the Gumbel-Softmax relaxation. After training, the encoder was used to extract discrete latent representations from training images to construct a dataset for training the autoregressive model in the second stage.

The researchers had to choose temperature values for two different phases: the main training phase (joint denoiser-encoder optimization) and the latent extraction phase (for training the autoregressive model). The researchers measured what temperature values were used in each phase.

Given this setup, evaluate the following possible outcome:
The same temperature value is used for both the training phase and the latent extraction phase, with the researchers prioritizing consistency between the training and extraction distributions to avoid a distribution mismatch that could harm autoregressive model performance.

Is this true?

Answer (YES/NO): NO